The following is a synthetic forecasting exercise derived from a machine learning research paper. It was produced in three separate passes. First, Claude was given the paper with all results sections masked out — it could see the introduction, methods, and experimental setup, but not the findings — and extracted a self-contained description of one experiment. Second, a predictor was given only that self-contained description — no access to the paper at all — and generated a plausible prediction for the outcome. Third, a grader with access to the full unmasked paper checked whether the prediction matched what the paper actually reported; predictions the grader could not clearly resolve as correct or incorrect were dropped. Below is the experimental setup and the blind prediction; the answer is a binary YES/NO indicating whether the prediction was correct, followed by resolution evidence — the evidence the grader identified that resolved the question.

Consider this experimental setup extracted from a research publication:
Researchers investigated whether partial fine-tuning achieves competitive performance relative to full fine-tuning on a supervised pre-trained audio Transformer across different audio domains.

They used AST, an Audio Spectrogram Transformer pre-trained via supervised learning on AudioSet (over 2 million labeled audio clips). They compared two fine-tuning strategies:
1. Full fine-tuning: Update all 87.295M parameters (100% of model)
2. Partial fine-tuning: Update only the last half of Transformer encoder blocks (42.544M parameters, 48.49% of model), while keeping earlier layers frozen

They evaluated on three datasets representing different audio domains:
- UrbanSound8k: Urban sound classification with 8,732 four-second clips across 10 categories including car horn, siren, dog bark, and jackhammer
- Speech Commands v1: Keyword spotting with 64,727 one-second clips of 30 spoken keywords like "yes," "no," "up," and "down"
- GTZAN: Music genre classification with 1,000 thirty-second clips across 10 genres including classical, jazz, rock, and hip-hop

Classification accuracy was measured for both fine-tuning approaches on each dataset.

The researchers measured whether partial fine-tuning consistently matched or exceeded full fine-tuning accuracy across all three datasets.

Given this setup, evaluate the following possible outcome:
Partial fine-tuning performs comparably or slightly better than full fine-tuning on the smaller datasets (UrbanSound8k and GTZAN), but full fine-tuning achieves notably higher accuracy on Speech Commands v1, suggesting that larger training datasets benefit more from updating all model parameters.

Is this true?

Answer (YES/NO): NO